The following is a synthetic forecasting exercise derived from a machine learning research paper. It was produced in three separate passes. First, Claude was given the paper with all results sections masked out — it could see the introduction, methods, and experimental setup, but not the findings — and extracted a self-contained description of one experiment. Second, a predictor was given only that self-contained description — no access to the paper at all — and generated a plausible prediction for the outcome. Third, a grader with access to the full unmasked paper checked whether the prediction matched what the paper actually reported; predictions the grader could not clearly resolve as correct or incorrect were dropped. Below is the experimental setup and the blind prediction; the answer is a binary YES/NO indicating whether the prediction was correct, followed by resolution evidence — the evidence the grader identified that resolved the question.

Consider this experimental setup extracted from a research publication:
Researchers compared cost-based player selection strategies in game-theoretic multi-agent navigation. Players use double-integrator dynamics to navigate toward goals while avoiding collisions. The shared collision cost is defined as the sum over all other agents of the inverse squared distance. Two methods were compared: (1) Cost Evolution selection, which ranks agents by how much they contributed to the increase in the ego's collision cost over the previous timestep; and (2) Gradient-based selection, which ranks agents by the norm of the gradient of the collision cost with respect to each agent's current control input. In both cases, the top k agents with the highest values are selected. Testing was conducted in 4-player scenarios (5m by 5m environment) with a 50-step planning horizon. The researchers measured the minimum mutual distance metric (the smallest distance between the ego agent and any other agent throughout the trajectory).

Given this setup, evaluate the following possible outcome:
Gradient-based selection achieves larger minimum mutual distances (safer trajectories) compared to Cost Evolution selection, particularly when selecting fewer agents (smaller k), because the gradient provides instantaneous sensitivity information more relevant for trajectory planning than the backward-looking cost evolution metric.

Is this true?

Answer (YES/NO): NO